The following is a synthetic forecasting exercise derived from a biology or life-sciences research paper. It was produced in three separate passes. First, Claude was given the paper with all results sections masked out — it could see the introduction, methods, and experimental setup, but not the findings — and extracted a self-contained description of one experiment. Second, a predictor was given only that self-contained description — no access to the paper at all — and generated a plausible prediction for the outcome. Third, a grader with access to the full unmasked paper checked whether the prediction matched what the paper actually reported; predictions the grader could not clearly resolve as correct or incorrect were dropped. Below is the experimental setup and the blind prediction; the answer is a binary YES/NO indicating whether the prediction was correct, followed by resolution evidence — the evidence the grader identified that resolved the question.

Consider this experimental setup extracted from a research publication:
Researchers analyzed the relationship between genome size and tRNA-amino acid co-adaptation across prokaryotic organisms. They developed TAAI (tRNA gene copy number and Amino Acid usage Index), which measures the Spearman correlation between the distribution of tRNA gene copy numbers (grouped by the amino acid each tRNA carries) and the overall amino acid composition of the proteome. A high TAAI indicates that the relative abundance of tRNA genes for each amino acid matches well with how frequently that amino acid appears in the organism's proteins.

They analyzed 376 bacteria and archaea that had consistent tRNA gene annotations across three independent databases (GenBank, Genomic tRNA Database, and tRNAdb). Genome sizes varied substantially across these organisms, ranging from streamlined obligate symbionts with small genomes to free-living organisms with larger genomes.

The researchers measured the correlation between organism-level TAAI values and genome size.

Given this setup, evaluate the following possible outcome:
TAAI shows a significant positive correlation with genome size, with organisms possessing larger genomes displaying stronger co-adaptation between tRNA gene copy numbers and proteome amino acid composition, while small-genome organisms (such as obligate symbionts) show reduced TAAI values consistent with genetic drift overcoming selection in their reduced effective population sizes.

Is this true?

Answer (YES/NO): NO